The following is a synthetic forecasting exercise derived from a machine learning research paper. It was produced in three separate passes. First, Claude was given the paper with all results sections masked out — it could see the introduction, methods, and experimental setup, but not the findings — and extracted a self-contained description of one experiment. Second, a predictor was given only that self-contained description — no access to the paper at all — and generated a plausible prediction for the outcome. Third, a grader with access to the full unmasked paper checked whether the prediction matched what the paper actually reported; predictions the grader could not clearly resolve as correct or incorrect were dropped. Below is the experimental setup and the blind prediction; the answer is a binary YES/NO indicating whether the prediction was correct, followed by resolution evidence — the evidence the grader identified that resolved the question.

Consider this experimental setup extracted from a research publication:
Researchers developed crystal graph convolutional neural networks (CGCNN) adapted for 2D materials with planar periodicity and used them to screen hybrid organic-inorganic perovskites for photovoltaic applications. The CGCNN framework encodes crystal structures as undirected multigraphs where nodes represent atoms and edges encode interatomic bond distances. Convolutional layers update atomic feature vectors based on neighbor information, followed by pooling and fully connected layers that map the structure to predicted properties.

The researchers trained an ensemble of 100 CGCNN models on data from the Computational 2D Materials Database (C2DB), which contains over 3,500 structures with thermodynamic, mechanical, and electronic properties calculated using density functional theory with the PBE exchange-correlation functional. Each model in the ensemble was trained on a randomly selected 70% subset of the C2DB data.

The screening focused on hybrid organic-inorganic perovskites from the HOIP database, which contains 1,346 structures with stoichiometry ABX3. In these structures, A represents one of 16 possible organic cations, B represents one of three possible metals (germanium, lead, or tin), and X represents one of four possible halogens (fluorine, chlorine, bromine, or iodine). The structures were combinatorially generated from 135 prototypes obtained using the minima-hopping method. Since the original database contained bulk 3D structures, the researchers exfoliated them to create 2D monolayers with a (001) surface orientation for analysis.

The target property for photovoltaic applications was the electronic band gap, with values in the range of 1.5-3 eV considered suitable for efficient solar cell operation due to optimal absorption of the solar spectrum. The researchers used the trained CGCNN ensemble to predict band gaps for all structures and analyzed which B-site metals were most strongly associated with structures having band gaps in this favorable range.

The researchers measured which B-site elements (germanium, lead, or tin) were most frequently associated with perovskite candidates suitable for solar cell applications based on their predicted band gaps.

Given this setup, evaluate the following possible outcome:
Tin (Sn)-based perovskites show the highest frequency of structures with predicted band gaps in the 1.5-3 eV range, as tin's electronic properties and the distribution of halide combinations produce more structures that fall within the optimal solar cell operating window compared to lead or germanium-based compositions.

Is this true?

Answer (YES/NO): YES